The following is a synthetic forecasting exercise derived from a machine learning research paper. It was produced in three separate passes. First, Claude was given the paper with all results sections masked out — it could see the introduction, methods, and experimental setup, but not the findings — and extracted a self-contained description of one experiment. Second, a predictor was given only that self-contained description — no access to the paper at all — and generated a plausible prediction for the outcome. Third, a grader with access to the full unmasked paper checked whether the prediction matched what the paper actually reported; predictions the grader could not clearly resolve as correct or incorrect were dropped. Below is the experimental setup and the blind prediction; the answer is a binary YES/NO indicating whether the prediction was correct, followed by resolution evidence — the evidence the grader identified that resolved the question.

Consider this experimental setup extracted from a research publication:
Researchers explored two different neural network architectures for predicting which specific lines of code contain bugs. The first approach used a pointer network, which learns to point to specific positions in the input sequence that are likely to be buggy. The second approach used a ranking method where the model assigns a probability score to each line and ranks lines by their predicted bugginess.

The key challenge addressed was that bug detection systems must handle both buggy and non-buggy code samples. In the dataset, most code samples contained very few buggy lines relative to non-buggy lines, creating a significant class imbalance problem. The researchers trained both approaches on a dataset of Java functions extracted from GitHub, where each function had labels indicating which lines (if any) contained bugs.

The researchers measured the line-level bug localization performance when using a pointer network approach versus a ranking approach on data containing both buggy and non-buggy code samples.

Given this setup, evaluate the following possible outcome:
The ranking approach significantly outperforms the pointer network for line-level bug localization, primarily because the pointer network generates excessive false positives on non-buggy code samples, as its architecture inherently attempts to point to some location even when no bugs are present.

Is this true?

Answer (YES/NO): YES